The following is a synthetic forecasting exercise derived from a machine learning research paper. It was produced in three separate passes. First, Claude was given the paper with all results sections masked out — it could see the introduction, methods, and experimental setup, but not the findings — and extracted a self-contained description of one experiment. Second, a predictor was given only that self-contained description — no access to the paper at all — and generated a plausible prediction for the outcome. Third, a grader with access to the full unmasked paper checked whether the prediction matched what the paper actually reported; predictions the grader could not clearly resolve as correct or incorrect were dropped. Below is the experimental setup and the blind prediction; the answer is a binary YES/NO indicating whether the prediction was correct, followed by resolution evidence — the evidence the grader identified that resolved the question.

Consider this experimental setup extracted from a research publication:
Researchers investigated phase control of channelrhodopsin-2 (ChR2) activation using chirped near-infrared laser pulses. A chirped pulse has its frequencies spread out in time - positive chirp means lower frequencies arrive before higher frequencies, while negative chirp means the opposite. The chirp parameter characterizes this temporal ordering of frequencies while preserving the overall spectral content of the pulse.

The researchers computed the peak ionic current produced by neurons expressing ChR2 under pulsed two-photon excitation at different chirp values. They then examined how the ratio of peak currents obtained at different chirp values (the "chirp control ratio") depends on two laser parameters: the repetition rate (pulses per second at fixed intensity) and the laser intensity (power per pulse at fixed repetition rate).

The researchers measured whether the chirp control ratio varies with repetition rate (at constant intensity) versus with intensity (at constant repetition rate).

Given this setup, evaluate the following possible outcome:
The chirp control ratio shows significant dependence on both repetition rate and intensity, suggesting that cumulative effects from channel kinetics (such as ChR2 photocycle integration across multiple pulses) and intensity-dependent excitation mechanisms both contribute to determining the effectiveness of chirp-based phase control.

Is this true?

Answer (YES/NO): NO